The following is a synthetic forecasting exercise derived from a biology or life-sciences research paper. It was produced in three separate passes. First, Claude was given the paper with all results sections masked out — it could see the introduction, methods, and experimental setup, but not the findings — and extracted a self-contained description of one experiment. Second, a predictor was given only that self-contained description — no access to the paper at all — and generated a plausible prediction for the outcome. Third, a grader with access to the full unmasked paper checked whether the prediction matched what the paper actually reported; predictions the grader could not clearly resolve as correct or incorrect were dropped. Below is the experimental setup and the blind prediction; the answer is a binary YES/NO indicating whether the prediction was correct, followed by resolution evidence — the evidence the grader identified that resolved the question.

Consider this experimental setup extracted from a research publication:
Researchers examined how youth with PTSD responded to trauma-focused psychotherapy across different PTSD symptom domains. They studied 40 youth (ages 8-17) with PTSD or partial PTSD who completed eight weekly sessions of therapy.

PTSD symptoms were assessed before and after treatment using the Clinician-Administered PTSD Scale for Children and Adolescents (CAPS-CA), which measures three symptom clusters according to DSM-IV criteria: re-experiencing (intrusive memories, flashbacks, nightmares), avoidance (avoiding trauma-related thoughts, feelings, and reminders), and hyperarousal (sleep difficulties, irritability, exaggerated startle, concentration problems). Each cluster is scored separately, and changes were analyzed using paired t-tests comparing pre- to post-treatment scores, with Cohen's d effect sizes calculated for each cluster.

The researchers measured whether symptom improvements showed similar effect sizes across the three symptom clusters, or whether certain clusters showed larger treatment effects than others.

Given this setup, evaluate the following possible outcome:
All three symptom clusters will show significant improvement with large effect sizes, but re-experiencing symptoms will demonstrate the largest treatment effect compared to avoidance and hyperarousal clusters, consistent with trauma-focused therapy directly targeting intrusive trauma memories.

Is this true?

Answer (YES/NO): NO